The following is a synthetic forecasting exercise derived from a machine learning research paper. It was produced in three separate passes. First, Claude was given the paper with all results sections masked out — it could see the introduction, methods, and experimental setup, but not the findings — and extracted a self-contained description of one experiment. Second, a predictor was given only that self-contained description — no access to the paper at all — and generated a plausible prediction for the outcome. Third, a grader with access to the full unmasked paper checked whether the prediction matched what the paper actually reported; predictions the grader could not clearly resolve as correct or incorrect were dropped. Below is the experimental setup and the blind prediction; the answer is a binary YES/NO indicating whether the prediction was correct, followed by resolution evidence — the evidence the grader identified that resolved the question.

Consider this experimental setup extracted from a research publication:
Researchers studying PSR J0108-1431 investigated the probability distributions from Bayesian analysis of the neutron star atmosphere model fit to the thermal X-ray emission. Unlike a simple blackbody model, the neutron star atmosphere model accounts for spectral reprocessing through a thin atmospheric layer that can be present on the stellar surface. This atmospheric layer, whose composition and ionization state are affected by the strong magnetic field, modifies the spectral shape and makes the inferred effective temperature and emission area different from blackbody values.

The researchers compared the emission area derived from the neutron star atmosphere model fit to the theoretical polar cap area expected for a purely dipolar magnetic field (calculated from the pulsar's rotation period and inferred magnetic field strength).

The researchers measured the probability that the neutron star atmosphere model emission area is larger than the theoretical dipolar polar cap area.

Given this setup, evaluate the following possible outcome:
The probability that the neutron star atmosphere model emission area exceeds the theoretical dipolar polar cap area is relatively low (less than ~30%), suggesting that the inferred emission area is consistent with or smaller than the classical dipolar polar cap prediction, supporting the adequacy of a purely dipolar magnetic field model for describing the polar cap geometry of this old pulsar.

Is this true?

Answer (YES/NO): NO